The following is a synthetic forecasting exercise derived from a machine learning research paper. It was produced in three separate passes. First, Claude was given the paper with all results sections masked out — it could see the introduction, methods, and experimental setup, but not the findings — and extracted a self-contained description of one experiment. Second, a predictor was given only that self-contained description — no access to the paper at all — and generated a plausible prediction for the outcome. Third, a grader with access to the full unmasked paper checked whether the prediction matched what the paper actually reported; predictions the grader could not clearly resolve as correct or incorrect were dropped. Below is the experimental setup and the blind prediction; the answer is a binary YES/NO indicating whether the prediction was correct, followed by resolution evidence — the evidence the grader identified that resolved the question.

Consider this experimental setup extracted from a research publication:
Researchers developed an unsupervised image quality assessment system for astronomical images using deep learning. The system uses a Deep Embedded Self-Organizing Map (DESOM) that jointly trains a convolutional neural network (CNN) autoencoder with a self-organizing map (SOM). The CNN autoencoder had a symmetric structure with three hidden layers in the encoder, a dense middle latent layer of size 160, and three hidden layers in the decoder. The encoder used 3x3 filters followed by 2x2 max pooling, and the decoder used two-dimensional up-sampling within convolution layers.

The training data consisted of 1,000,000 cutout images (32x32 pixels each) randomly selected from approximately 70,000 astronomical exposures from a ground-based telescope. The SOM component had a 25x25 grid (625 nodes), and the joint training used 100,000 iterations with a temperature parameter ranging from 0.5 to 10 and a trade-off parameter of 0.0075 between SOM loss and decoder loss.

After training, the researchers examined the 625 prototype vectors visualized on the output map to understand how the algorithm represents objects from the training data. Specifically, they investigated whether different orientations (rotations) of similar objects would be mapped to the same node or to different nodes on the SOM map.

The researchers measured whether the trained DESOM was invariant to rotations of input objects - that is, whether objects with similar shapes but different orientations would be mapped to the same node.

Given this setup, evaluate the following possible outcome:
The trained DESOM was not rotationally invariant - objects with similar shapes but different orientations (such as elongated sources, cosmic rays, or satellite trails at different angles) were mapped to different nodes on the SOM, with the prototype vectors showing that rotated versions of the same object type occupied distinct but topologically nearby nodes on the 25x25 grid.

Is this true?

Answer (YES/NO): YES